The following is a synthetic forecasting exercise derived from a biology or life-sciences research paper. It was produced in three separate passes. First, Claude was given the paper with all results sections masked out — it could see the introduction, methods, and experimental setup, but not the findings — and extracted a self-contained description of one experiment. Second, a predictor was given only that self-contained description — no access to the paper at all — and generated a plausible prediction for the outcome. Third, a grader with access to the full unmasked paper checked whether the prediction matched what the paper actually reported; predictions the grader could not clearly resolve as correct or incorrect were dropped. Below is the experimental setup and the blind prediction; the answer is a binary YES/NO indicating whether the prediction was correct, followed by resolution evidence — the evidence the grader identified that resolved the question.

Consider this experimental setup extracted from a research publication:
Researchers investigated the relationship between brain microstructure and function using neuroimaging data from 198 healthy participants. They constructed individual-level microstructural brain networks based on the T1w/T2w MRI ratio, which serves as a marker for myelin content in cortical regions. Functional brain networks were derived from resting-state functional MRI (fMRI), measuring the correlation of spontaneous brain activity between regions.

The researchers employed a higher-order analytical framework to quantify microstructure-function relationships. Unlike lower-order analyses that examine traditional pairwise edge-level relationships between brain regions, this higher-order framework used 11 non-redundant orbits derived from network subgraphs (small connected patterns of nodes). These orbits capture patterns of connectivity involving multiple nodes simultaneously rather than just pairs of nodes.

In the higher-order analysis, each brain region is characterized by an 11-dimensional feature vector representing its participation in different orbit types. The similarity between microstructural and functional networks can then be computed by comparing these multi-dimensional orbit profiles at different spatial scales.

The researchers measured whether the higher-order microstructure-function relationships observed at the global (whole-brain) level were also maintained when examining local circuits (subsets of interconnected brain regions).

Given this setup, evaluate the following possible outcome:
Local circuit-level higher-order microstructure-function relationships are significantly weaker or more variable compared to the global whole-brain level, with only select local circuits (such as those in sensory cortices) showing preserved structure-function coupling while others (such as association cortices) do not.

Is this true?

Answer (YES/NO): NO